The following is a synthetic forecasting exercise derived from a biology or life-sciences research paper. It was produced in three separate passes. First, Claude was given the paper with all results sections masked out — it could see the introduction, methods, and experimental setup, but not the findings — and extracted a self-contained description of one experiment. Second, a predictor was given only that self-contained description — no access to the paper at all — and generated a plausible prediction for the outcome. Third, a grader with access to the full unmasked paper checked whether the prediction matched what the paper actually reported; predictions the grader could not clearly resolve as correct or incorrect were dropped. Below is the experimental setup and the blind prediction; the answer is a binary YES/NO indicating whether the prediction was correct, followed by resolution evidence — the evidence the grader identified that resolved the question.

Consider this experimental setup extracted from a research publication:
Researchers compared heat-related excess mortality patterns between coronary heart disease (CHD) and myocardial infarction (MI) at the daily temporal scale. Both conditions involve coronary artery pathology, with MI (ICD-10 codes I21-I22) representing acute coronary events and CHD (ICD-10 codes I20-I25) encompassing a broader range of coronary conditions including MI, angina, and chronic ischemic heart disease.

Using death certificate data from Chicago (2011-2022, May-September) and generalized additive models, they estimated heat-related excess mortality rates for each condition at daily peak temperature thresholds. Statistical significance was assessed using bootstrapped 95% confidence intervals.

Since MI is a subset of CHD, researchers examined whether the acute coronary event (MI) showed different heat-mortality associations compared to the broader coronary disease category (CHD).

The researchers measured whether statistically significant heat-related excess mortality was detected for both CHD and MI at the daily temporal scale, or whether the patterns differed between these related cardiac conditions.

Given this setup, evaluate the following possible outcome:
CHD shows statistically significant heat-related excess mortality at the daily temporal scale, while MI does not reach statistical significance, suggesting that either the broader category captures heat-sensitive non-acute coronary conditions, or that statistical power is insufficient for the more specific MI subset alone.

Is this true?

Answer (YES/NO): YES